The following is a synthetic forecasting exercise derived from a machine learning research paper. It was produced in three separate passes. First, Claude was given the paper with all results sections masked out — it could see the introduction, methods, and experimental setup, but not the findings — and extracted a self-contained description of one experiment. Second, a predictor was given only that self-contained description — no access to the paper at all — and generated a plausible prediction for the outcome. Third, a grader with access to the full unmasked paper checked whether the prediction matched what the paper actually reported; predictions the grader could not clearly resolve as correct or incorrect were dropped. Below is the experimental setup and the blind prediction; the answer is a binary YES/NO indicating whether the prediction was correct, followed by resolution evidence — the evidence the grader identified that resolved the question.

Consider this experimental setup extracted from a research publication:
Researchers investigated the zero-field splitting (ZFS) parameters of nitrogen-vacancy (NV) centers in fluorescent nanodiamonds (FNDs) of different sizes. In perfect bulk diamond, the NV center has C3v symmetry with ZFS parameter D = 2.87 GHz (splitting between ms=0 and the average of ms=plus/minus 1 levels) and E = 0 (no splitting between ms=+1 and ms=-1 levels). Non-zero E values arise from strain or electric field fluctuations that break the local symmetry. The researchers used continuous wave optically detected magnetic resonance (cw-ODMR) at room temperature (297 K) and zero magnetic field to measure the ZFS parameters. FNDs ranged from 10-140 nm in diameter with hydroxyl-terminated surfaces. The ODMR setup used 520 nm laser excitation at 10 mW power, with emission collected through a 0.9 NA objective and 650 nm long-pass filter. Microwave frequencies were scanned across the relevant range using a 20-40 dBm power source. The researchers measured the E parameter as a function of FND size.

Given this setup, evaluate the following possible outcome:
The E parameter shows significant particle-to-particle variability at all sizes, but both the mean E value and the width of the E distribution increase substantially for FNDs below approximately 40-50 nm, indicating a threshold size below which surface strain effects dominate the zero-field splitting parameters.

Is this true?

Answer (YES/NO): NO